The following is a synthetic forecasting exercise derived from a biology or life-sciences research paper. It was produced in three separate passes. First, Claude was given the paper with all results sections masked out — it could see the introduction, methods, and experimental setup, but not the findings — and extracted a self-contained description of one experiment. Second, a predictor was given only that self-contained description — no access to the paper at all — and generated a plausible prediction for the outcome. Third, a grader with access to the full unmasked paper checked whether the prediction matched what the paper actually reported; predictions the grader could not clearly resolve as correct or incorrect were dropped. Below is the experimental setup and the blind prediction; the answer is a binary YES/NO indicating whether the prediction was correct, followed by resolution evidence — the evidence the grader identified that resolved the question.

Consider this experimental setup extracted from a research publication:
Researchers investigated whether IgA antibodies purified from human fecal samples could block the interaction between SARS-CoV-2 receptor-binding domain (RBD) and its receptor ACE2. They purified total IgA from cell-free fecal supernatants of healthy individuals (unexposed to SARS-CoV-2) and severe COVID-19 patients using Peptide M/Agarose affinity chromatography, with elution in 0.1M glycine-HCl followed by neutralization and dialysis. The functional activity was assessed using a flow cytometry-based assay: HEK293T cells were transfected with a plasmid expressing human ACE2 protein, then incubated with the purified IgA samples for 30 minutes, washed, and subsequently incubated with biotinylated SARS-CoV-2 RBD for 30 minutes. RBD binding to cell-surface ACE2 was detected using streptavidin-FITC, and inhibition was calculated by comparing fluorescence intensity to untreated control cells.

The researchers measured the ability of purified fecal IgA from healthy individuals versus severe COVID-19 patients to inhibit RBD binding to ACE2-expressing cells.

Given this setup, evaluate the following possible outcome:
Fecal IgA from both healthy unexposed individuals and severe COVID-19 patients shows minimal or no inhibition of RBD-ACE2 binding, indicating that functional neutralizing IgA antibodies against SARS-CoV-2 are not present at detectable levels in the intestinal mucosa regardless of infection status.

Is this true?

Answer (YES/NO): NO